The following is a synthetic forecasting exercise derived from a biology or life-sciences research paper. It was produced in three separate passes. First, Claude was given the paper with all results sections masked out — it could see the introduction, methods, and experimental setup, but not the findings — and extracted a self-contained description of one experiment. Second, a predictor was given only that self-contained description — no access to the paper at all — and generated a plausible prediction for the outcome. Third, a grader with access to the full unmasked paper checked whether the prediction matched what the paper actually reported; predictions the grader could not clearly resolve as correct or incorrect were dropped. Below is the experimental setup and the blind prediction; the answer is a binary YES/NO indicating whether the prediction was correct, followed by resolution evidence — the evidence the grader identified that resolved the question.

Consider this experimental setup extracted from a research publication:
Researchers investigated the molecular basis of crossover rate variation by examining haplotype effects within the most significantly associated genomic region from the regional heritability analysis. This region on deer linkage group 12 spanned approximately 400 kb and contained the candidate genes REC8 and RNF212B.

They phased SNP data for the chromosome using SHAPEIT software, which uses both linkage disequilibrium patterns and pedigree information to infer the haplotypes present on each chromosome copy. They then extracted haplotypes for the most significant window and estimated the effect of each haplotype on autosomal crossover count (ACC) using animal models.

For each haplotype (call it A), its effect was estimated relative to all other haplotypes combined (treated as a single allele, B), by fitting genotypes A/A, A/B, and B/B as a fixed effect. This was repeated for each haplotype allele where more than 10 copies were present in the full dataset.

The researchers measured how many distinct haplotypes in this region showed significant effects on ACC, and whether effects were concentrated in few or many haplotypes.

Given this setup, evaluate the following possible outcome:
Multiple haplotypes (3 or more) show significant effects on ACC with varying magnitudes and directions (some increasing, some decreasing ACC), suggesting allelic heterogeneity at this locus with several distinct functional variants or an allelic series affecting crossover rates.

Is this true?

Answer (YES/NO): NO